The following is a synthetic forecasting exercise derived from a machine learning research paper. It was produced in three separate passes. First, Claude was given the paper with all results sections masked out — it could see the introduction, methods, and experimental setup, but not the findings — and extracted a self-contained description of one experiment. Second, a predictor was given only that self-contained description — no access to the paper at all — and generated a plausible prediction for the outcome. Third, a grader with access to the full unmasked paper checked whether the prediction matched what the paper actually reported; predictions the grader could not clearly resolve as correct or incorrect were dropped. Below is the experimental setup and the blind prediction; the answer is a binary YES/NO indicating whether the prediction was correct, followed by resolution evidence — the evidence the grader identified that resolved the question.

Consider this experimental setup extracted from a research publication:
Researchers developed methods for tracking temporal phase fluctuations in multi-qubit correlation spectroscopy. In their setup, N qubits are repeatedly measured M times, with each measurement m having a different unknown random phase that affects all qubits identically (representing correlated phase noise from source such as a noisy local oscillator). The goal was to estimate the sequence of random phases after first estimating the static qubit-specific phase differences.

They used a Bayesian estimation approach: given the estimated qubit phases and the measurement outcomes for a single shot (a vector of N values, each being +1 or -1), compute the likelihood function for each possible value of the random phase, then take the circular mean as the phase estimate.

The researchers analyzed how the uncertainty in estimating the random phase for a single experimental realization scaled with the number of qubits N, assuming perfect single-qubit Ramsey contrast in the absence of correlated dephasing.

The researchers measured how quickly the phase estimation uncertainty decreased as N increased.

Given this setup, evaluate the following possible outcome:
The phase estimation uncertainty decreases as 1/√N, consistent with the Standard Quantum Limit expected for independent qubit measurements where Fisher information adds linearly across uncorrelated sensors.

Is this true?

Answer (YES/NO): YES